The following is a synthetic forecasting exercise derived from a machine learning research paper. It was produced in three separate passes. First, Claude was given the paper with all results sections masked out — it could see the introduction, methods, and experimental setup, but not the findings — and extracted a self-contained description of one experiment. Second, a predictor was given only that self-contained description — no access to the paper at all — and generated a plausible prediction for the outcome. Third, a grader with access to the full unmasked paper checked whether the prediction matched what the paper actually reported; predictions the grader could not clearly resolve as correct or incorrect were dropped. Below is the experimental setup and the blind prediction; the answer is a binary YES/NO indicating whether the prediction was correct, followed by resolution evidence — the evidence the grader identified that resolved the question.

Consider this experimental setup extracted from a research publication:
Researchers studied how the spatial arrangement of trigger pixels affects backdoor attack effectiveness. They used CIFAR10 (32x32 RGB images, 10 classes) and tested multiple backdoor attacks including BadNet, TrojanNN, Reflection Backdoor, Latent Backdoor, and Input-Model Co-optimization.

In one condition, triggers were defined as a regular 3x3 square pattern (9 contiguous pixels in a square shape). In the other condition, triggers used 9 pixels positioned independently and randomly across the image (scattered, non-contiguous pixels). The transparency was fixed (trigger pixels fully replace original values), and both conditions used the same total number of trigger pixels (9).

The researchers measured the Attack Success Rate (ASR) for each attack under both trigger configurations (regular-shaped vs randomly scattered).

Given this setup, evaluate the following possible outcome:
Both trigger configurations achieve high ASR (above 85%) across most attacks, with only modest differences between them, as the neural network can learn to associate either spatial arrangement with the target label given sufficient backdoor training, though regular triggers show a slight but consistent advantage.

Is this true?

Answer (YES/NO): NO